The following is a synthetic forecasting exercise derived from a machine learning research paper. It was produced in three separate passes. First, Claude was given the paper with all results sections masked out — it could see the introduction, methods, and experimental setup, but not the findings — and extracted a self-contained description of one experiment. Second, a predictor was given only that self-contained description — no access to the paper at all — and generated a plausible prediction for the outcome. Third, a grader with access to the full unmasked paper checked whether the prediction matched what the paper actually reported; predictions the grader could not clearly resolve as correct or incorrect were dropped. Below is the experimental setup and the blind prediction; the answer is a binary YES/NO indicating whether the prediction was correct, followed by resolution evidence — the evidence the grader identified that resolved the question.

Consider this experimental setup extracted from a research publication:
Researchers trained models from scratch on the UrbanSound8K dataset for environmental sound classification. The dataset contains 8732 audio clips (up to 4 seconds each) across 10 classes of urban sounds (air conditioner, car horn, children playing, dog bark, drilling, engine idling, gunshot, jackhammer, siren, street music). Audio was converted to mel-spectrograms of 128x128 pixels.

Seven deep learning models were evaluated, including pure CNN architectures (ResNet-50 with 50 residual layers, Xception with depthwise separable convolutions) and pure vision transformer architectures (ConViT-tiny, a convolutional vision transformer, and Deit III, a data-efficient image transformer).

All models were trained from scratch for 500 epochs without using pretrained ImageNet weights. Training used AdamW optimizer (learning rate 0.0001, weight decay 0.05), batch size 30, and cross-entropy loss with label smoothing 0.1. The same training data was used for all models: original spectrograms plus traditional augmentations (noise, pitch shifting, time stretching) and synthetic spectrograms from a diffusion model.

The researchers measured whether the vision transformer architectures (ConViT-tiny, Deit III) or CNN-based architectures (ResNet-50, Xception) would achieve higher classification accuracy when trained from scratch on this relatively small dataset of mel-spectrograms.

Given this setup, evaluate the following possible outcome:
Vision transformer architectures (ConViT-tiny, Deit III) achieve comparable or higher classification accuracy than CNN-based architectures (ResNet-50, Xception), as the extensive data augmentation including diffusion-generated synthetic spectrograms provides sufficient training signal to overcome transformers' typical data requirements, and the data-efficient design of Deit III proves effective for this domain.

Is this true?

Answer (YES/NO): NO